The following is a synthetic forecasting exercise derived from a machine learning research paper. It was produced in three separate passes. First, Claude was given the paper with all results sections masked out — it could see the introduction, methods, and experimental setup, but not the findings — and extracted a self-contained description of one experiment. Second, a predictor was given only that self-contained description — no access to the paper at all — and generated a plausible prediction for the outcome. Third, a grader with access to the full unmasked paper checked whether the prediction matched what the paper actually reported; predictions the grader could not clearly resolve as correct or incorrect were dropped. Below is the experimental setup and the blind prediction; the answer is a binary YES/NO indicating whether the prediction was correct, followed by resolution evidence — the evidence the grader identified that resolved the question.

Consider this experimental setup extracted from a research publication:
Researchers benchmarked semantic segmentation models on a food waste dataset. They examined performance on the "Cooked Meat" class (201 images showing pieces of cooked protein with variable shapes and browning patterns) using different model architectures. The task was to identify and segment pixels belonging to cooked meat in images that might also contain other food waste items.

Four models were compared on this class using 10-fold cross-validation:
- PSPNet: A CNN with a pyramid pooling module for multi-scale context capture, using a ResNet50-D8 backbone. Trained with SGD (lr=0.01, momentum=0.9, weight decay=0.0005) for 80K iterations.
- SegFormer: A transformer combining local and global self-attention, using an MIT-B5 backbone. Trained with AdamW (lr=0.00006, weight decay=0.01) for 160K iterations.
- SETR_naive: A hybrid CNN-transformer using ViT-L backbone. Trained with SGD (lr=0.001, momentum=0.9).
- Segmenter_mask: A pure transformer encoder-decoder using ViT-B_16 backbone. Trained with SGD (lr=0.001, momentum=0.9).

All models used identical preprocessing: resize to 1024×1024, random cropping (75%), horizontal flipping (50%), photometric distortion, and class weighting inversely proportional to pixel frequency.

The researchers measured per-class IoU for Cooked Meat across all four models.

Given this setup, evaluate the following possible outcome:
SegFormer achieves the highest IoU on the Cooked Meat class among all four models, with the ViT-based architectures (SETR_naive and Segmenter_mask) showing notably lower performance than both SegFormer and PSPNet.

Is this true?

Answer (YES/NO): NO